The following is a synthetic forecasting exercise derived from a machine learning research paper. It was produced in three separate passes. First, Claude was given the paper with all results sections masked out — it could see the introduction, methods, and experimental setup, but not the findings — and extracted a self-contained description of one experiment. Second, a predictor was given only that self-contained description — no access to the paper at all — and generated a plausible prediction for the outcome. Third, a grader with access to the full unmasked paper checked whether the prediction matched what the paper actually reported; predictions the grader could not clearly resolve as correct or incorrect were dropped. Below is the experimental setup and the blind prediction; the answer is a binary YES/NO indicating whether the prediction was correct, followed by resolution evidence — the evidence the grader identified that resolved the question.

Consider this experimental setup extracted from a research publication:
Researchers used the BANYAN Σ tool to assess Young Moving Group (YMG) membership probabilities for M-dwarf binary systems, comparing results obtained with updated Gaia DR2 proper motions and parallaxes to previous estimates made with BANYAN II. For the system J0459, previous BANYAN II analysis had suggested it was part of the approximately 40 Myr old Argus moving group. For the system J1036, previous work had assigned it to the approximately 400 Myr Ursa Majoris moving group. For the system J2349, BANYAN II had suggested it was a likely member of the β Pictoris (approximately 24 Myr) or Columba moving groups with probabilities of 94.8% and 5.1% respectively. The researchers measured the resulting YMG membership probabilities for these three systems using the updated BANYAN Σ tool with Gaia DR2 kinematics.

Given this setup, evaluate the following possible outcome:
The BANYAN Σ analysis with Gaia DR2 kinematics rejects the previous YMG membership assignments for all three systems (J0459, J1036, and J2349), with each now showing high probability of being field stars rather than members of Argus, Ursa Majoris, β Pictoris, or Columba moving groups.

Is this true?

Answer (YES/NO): YES